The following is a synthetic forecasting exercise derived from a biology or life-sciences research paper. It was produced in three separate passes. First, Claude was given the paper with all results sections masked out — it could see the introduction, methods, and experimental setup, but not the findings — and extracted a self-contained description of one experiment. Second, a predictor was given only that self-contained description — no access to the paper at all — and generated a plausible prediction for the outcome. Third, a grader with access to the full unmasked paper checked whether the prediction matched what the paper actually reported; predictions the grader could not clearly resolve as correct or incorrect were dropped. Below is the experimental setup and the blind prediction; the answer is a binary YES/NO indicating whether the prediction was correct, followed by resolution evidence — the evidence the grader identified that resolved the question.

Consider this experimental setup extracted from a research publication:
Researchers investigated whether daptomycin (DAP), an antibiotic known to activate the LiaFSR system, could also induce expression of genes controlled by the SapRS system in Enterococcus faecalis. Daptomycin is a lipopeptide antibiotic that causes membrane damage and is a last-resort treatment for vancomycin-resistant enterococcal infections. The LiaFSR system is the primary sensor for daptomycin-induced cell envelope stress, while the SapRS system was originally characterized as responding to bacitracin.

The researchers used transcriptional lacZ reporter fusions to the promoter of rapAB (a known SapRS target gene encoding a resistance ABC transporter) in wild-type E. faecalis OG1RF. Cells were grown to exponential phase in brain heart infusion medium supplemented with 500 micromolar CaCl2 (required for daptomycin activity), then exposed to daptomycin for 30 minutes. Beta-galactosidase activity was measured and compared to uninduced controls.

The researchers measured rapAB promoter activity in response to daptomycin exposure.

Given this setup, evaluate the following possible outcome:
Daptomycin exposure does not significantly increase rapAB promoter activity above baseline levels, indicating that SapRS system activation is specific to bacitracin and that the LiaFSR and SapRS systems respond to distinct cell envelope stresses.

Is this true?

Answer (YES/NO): NO